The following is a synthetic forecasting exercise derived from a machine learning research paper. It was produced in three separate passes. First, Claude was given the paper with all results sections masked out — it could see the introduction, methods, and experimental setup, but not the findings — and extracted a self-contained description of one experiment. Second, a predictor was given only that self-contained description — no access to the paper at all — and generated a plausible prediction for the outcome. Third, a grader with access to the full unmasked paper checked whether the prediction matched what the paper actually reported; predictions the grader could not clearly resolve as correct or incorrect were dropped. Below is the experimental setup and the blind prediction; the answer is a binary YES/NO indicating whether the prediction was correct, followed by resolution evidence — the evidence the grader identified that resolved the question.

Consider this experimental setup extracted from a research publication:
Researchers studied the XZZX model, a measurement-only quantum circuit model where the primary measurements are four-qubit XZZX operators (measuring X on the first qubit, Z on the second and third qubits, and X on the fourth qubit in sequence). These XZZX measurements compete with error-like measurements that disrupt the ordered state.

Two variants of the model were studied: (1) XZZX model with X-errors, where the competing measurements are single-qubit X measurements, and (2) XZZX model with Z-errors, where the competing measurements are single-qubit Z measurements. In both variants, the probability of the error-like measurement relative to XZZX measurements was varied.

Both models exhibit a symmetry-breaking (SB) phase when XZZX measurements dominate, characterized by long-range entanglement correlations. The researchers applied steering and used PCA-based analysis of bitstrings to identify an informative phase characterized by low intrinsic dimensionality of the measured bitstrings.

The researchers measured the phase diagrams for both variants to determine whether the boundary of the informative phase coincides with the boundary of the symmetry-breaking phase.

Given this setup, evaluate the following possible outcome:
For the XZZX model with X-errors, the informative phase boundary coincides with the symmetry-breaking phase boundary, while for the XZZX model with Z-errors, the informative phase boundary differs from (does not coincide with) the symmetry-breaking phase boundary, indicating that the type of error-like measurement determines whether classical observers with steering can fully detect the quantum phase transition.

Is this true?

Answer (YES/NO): YES